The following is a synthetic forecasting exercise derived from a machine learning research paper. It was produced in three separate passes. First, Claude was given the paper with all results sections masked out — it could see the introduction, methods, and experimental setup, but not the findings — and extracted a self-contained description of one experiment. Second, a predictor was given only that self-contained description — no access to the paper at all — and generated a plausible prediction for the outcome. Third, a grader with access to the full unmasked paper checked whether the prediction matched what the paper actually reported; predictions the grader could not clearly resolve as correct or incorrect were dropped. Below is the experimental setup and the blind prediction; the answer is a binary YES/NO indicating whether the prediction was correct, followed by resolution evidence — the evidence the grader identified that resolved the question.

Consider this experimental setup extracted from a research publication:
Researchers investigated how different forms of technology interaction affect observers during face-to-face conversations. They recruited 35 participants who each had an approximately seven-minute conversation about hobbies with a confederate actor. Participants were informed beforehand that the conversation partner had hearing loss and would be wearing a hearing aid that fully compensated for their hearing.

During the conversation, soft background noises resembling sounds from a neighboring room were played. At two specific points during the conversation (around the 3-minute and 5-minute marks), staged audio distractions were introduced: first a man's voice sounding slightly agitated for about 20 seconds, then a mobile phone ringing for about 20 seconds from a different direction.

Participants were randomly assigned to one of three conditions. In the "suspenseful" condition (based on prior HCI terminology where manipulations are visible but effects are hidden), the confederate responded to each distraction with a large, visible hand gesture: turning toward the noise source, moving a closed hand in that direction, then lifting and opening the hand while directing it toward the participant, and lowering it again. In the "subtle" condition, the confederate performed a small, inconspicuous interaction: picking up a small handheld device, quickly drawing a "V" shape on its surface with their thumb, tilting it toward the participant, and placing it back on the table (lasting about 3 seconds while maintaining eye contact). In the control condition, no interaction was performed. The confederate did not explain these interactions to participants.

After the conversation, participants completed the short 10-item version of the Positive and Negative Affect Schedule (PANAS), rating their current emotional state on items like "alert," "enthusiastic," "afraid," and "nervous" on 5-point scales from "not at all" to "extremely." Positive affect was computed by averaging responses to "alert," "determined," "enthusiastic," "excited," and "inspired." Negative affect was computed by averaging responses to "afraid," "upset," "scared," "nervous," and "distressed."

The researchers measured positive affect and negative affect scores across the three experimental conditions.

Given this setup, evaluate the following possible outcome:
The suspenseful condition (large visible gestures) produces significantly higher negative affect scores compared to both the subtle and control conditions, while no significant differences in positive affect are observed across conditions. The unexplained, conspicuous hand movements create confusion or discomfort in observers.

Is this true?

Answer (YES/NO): NO